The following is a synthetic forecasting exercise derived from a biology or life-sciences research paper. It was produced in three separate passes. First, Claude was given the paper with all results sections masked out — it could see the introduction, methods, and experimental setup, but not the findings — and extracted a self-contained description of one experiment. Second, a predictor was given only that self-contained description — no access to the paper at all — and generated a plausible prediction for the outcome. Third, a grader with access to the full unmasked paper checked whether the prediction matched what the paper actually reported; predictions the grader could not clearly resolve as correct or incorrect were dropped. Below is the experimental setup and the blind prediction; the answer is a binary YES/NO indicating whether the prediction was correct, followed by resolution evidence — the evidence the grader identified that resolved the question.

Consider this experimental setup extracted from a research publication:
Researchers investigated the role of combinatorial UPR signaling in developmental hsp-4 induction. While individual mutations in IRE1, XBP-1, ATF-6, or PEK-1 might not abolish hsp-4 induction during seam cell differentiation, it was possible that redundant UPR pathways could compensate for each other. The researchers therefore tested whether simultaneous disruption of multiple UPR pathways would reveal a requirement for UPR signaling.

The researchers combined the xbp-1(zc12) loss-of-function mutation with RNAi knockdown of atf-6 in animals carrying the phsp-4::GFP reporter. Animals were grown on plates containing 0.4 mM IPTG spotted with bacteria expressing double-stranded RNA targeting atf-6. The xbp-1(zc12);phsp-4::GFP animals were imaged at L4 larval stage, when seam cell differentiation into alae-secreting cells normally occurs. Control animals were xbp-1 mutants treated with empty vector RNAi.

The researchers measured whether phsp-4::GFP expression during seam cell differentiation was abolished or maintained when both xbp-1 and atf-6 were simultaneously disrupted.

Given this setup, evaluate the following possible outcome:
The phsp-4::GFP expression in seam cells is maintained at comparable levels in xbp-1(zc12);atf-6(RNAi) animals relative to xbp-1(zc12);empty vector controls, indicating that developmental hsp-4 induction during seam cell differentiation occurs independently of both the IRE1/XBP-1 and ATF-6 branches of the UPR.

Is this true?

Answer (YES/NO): YES